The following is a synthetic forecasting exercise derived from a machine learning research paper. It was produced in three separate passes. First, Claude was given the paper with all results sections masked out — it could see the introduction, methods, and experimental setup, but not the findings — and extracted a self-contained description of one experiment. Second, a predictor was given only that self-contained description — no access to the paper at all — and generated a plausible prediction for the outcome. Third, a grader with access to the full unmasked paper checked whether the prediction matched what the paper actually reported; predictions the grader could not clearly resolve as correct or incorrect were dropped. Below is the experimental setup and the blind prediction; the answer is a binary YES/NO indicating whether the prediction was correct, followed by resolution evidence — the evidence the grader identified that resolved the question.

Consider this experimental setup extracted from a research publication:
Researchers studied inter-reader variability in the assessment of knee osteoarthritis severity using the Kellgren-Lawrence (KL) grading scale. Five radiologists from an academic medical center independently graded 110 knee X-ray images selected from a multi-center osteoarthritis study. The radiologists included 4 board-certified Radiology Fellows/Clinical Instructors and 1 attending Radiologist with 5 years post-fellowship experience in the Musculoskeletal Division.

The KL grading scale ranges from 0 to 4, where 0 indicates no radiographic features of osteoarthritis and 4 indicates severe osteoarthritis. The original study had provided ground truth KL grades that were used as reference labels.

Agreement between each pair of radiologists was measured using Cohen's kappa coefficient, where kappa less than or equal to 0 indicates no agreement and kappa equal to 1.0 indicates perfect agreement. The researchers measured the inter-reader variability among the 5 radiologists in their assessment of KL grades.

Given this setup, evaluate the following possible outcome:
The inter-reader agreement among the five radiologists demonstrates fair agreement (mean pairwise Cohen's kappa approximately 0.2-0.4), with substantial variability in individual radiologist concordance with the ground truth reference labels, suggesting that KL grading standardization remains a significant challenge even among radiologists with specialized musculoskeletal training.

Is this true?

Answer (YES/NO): NO